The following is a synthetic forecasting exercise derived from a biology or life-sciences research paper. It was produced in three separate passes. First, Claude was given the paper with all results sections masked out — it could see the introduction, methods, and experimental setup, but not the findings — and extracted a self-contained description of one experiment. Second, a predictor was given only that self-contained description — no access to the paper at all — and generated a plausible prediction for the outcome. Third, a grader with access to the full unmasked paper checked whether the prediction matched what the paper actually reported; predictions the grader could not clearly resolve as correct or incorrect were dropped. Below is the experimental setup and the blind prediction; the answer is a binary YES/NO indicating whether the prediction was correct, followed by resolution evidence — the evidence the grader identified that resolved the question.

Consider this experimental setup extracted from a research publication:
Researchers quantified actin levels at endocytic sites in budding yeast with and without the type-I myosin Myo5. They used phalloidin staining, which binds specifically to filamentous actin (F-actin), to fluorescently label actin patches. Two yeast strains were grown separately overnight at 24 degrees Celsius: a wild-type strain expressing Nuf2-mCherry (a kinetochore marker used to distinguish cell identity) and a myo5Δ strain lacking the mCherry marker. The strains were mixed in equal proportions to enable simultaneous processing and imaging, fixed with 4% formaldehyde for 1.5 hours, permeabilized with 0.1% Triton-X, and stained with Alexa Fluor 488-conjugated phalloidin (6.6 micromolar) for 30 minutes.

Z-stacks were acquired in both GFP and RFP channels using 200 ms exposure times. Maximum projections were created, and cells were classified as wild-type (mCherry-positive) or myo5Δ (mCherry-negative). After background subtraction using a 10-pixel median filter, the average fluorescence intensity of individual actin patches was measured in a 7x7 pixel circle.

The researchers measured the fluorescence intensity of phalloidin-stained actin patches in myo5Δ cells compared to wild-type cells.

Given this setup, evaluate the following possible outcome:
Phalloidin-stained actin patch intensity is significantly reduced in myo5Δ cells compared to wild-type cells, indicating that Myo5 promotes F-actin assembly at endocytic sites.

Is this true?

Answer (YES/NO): YES